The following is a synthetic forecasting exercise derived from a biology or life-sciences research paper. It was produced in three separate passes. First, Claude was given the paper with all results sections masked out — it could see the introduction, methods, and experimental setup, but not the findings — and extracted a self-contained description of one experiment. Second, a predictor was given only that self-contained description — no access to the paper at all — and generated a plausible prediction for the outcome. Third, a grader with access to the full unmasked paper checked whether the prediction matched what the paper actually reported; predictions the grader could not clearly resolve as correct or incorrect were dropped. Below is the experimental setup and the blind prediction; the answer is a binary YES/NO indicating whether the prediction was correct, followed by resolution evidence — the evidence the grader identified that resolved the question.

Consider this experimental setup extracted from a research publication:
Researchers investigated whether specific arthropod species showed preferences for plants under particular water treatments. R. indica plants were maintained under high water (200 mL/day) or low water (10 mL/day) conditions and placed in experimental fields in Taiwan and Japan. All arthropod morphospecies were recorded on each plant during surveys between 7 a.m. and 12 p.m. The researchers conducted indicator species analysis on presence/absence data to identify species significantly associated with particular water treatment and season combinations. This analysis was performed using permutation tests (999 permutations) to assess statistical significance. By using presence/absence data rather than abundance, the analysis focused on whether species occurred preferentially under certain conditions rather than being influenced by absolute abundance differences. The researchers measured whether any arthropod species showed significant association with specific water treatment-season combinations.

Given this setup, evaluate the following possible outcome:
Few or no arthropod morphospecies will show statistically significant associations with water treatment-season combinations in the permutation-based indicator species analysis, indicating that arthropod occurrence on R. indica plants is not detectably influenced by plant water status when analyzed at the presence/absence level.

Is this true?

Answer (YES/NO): NO